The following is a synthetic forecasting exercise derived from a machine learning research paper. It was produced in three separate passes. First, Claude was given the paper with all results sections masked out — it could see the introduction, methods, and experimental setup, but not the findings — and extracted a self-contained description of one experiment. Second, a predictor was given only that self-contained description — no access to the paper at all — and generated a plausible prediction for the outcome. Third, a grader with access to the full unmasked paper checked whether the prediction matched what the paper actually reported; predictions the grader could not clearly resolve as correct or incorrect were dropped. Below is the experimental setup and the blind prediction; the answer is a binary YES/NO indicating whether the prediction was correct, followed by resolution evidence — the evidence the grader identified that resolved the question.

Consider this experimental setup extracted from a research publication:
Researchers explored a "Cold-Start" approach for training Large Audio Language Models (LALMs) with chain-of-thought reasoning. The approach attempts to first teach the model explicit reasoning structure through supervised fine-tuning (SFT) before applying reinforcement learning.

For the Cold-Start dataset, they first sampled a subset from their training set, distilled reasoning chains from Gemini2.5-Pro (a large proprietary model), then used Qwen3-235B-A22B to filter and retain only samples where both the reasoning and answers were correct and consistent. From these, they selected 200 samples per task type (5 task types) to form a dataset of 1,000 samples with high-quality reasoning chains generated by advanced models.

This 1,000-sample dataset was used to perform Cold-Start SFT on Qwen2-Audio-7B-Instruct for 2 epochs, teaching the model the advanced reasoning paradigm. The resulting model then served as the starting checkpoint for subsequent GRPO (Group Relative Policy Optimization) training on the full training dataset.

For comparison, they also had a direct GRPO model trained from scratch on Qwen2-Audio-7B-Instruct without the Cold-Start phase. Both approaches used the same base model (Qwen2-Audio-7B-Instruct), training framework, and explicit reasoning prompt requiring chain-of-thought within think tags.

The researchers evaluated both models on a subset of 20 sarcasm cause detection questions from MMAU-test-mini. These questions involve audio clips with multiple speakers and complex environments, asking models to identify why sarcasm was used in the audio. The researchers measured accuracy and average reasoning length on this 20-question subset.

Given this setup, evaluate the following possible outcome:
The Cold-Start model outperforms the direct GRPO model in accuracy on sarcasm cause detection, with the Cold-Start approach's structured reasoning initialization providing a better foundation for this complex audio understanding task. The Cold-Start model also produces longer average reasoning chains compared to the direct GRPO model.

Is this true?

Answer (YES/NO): NO